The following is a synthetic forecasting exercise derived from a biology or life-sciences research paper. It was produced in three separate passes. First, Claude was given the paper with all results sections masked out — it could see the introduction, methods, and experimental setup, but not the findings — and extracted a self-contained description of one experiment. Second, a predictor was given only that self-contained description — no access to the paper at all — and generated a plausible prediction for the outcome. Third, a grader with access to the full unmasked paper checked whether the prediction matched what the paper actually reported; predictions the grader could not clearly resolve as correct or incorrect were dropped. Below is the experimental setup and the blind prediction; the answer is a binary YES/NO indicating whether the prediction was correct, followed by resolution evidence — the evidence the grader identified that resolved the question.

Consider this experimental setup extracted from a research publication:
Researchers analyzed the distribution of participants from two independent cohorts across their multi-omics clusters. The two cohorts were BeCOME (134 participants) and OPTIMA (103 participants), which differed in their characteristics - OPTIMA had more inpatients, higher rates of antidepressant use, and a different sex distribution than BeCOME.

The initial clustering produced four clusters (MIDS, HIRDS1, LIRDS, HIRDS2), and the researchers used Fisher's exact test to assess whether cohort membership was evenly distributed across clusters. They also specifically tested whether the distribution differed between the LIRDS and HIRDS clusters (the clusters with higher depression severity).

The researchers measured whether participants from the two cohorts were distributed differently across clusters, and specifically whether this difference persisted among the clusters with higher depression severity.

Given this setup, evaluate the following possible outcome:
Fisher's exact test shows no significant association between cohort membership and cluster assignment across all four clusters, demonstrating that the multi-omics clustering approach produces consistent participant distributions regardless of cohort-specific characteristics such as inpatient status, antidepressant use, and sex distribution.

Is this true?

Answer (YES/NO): NO